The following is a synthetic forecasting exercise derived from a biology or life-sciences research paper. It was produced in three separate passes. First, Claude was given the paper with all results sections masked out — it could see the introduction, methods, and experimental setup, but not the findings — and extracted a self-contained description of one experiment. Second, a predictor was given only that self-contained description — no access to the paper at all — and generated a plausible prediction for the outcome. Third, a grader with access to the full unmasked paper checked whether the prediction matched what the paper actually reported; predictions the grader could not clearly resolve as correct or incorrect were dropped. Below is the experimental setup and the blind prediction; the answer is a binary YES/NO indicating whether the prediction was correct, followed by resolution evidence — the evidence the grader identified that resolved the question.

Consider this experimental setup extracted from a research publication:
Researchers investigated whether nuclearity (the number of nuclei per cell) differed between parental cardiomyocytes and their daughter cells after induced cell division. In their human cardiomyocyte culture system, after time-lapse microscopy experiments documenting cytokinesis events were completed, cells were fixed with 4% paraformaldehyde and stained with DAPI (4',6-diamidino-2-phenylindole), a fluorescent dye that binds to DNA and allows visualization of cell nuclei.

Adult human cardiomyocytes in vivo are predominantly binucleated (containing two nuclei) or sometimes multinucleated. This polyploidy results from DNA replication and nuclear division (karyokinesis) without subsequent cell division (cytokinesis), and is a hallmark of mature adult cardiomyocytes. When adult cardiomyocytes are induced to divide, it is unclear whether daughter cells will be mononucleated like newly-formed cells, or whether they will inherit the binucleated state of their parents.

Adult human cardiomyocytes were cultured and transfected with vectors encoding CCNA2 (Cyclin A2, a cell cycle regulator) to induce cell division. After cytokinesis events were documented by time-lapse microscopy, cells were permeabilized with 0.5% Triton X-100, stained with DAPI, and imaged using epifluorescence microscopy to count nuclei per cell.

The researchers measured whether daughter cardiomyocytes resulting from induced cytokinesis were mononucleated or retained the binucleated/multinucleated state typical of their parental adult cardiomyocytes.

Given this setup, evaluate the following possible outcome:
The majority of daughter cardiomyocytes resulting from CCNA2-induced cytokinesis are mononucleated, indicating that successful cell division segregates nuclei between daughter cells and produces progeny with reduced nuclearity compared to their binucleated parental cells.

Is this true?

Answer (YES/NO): YES